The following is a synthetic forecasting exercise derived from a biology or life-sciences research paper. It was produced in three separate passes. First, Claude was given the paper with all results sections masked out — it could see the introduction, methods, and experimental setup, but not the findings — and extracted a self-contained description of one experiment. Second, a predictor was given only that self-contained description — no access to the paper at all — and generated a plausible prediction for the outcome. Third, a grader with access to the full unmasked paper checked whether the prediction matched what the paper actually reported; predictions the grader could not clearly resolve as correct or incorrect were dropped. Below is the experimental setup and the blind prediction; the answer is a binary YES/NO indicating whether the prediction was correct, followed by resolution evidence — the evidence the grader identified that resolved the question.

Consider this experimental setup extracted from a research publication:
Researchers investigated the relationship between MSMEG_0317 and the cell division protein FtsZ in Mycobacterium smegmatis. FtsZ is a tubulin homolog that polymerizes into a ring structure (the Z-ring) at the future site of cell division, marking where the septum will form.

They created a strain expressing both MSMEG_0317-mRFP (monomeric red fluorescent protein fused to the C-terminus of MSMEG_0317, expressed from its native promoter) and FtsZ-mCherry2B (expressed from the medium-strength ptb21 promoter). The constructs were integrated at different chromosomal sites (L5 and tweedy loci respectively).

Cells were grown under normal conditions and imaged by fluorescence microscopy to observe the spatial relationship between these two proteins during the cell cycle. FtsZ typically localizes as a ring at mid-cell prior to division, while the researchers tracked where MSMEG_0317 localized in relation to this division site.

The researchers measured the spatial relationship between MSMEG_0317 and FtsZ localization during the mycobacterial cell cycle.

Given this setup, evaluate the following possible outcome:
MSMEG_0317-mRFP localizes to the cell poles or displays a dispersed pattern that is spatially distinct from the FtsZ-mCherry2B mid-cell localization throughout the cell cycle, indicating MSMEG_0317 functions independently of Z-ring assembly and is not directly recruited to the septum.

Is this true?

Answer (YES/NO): NO